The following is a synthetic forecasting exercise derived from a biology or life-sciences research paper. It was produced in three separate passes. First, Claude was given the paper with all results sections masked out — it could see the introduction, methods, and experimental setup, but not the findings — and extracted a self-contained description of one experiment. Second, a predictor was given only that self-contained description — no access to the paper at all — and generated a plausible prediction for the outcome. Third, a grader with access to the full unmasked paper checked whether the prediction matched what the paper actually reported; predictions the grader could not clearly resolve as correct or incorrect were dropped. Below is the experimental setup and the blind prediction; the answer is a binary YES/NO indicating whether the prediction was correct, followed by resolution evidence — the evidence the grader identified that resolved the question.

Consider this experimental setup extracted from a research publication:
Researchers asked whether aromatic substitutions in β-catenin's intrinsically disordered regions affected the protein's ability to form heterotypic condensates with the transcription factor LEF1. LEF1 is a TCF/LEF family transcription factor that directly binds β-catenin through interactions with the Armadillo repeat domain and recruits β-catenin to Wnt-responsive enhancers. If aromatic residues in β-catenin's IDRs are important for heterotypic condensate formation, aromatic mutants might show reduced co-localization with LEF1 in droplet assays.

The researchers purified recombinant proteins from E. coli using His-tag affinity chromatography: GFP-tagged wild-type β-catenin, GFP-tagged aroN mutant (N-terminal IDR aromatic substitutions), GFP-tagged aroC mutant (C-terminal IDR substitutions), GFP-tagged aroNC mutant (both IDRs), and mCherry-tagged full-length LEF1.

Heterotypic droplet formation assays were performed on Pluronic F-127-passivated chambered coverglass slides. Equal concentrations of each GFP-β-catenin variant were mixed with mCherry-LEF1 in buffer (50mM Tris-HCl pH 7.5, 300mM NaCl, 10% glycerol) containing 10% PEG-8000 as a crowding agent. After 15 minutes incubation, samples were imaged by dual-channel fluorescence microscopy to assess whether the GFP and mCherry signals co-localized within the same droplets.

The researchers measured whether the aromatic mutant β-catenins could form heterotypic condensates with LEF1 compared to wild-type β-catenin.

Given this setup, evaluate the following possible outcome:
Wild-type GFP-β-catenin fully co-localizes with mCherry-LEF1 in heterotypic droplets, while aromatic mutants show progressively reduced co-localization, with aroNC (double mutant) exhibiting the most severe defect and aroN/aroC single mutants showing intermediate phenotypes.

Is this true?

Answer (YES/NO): NO